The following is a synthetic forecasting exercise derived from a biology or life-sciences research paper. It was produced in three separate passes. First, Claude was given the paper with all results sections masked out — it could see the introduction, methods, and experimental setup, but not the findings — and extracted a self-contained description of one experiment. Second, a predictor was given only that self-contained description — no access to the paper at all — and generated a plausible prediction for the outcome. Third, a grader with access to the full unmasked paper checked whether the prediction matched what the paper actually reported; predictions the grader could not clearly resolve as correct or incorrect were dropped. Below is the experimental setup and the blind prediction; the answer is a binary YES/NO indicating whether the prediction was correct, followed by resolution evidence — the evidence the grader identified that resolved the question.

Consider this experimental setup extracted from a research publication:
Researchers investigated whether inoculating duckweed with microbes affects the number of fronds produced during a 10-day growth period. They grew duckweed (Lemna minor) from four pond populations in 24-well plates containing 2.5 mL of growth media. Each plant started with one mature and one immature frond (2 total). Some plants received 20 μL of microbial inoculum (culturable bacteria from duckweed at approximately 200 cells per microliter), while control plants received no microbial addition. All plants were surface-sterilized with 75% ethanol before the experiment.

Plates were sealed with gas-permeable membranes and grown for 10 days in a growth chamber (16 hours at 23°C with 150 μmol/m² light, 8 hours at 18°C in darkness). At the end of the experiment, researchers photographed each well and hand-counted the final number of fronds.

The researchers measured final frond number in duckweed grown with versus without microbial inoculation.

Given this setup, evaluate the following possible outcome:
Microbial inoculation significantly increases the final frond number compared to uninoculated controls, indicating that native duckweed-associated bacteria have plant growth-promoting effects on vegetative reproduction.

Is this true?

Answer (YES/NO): YES